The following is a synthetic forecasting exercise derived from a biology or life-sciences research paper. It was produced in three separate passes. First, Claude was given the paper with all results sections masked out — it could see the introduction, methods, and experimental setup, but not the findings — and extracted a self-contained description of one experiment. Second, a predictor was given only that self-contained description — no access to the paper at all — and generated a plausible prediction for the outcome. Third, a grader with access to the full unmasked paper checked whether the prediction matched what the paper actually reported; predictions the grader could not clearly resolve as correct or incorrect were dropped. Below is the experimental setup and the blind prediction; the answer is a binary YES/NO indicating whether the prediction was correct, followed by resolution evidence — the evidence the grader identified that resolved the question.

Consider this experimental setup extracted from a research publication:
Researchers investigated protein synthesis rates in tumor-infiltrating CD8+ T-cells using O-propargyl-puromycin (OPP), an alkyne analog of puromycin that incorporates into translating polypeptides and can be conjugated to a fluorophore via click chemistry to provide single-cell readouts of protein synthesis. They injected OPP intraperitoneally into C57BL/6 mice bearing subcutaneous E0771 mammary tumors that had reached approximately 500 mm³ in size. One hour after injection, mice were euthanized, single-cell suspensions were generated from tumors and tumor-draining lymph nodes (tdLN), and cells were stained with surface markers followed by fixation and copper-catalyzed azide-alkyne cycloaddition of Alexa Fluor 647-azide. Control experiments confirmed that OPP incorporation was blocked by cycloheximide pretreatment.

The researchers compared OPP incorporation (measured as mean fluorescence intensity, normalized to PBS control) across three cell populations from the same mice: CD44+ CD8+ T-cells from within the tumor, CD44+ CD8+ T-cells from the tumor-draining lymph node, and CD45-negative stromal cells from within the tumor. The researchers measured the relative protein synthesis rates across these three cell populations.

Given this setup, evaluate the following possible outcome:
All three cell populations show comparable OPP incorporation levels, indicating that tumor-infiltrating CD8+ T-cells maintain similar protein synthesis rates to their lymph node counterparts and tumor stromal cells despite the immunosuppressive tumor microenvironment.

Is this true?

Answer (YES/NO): NO